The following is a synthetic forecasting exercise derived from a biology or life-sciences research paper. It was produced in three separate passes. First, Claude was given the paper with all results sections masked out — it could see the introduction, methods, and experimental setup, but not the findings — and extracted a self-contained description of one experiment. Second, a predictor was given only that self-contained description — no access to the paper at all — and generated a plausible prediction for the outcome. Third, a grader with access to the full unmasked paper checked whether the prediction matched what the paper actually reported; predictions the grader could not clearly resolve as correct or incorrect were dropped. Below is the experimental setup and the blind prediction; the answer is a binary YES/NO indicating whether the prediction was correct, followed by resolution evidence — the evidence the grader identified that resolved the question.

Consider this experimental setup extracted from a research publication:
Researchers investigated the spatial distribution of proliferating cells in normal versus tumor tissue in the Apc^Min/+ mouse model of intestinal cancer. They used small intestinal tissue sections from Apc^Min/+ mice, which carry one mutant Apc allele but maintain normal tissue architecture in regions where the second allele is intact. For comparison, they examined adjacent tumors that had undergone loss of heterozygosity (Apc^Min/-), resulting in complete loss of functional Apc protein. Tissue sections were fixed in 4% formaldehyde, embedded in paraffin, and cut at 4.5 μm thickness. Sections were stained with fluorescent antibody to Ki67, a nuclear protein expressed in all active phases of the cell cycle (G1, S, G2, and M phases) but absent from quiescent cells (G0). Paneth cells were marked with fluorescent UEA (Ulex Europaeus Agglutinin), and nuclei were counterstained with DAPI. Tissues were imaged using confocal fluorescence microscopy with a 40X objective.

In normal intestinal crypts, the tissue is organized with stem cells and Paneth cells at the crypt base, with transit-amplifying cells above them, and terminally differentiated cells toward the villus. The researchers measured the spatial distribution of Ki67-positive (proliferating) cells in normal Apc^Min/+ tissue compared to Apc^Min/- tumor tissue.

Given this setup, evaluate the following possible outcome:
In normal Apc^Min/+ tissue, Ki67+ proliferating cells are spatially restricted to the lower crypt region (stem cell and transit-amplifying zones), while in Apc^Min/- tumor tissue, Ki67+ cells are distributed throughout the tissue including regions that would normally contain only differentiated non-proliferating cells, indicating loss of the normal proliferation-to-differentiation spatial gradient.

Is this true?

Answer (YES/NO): YES